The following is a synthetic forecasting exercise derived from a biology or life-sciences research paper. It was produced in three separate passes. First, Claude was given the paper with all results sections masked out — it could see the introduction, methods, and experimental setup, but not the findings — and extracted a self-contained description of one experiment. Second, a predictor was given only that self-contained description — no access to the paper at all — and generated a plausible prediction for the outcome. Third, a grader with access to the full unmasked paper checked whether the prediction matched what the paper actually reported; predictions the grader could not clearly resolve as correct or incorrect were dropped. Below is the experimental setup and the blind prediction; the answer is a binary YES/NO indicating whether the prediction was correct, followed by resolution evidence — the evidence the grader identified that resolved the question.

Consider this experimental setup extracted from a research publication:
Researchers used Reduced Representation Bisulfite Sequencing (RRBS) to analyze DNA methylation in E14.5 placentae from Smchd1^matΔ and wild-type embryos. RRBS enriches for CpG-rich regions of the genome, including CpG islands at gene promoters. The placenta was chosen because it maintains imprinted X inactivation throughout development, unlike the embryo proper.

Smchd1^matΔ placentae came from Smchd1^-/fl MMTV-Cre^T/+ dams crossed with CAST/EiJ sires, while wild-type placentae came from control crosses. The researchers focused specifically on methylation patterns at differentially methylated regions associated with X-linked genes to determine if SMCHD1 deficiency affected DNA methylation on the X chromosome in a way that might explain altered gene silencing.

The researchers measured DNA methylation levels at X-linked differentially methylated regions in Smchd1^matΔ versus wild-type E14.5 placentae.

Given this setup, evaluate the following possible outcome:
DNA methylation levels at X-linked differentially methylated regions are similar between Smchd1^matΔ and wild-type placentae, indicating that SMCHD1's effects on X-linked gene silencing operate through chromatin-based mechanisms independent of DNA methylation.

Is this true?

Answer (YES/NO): NO